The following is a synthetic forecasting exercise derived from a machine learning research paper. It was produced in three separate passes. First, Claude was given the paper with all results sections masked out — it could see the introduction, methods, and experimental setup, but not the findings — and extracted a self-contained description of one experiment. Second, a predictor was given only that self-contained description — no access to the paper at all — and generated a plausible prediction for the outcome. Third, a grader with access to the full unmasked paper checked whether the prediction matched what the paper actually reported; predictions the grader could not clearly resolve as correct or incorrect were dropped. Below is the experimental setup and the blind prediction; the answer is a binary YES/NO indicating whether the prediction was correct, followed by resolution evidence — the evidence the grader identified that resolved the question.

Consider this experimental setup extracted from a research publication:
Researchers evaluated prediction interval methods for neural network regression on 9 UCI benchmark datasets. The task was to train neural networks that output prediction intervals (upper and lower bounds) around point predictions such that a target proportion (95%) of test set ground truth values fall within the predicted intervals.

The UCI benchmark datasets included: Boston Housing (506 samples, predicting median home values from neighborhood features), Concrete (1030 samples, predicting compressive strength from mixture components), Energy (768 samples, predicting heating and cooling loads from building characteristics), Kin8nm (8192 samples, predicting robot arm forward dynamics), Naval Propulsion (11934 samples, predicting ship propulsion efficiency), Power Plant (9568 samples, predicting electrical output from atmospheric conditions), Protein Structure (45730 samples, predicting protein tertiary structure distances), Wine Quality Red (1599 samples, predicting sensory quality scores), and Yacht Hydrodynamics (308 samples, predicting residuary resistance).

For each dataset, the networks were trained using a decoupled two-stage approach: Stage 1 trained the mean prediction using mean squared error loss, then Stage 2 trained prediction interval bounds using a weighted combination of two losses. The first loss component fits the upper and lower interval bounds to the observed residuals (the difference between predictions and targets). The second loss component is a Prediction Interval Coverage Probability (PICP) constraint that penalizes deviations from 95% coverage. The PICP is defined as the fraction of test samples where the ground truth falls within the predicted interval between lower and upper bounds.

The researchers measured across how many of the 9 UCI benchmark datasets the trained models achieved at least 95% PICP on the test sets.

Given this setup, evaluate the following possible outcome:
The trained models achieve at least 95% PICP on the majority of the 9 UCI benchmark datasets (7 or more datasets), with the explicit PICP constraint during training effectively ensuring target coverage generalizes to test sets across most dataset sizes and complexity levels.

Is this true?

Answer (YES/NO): YES